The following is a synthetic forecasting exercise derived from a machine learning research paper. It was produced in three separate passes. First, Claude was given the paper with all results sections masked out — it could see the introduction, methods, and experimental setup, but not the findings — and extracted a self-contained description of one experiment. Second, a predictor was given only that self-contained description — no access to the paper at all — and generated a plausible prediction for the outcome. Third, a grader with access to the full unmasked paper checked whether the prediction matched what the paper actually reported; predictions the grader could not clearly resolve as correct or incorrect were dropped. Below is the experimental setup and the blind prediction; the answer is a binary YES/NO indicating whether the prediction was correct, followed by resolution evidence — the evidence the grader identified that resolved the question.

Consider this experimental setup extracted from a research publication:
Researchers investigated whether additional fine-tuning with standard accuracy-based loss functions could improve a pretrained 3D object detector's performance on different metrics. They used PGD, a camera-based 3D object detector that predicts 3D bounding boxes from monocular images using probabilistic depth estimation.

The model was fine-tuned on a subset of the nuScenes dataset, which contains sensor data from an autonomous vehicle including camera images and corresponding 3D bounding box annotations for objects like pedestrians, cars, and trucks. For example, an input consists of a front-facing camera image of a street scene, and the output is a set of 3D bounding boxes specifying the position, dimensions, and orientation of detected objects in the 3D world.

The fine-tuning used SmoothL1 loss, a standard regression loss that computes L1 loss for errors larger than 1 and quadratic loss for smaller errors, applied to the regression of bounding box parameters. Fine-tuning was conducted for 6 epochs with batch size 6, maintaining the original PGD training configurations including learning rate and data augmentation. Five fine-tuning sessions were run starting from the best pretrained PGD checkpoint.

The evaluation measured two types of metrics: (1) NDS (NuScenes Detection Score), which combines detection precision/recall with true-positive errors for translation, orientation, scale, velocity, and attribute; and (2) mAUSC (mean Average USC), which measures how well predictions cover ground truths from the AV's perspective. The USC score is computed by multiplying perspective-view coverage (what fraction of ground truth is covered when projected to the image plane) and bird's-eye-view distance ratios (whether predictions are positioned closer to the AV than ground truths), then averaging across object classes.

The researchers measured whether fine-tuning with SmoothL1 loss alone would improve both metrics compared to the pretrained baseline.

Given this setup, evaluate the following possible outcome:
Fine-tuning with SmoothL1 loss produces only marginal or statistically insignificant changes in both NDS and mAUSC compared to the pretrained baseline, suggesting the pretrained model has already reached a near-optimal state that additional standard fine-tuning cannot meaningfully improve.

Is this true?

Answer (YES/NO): YES